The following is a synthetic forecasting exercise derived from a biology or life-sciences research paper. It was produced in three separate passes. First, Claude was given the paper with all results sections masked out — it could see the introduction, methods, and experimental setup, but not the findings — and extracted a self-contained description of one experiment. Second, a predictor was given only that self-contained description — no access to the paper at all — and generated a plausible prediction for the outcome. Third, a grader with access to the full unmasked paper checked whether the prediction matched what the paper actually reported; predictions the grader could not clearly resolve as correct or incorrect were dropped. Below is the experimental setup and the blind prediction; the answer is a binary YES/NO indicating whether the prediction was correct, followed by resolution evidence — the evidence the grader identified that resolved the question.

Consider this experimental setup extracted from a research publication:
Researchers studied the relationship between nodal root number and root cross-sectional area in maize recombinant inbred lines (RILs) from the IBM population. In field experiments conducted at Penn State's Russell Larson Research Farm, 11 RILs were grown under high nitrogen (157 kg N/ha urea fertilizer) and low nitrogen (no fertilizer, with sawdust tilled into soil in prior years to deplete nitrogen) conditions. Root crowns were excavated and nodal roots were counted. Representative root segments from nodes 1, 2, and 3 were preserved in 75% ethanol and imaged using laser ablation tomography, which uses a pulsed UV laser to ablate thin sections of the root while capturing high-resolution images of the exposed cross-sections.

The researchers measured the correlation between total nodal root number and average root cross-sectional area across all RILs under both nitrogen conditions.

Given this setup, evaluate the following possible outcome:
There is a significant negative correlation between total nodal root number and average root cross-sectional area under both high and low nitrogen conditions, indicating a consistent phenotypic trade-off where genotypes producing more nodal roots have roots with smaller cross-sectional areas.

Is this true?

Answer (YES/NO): YES